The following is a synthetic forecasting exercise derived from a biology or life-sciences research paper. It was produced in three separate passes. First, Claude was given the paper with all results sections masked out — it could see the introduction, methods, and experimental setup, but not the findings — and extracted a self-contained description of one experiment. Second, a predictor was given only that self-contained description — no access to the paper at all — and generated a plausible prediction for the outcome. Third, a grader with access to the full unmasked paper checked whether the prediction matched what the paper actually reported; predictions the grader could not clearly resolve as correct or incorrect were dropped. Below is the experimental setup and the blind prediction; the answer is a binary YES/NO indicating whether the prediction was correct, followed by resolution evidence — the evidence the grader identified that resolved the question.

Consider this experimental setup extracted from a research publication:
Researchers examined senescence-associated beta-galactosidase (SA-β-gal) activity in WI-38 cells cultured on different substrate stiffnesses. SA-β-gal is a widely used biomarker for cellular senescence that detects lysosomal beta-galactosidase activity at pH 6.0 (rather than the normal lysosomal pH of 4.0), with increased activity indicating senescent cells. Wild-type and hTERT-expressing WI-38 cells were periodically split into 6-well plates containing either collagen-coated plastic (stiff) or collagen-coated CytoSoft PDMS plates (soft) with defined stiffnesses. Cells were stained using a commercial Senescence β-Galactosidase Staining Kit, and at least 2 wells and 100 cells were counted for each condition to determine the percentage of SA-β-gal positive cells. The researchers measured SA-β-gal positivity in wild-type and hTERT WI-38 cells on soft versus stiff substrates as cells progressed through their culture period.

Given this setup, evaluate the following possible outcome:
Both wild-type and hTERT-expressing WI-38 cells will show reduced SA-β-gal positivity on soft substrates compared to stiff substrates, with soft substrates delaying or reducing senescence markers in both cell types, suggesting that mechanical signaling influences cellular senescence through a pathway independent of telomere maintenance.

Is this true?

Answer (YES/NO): NO